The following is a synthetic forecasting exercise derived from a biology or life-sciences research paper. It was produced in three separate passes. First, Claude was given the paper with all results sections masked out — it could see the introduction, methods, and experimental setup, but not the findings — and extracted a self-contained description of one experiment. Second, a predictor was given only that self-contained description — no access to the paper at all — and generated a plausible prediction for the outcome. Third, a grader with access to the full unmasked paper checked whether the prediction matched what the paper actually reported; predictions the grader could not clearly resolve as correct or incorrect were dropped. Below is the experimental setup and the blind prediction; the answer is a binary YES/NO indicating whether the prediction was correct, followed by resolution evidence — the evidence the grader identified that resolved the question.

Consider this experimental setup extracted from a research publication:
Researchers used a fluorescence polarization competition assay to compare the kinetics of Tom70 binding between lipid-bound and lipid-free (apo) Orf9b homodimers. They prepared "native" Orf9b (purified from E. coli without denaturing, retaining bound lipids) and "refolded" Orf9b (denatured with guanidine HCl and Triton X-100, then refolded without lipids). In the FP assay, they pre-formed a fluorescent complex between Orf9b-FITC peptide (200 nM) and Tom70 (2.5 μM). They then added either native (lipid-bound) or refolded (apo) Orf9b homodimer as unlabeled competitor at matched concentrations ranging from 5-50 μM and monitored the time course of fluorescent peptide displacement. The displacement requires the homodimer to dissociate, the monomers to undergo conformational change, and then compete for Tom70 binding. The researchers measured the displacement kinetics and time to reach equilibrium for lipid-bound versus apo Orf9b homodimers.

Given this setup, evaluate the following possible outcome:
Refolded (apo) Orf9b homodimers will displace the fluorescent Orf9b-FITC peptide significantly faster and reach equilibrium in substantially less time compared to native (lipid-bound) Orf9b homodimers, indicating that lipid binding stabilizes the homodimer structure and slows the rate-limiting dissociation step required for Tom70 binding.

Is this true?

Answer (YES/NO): YES